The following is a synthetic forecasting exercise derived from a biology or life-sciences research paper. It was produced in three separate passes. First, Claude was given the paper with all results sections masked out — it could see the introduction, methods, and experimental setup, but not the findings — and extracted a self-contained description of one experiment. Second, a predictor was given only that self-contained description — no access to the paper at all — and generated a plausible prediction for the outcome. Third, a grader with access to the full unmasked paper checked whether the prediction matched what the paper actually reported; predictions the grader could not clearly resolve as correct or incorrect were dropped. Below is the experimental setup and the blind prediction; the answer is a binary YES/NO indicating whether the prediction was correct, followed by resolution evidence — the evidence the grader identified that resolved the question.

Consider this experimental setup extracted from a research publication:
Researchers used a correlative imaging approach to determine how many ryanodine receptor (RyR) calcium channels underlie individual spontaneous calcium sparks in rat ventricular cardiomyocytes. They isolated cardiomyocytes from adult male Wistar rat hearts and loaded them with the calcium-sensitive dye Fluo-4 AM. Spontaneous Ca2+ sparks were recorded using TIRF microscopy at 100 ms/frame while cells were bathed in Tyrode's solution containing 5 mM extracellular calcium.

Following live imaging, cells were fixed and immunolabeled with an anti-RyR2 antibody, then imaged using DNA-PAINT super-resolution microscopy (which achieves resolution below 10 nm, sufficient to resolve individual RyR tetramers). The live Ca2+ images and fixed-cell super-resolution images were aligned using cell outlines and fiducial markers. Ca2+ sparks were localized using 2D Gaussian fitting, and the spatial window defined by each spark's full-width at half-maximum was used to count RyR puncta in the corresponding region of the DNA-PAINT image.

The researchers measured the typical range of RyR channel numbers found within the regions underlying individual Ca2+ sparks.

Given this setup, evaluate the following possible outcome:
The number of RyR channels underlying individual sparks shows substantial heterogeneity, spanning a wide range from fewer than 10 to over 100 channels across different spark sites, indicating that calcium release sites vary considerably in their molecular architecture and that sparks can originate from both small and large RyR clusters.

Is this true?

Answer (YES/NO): YES